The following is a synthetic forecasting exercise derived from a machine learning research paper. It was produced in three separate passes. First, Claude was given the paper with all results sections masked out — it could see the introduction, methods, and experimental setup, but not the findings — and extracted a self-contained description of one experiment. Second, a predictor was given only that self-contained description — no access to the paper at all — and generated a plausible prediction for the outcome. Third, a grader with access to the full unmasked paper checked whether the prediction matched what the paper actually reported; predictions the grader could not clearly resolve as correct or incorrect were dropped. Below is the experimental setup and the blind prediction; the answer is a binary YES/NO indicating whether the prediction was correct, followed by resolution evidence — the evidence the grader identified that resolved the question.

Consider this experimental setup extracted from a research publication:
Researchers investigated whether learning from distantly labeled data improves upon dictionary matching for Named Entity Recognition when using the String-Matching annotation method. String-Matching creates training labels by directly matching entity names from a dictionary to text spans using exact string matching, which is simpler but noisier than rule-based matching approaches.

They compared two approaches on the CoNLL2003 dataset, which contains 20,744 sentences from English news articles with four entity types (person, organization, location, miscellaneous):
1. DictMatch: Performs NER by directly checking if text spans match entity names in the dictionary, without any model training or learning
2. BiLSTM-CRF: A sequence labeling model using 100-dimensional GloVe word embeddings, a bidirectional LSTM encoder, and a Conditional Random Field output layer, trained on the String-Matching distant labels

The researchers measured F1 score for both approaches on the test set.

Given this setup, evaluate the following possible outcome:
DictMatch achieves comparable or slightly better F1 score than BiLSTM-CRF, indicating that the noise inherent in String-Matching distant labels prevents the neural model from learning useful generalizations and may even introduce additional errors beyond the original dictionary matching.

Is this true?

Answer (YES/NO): NO